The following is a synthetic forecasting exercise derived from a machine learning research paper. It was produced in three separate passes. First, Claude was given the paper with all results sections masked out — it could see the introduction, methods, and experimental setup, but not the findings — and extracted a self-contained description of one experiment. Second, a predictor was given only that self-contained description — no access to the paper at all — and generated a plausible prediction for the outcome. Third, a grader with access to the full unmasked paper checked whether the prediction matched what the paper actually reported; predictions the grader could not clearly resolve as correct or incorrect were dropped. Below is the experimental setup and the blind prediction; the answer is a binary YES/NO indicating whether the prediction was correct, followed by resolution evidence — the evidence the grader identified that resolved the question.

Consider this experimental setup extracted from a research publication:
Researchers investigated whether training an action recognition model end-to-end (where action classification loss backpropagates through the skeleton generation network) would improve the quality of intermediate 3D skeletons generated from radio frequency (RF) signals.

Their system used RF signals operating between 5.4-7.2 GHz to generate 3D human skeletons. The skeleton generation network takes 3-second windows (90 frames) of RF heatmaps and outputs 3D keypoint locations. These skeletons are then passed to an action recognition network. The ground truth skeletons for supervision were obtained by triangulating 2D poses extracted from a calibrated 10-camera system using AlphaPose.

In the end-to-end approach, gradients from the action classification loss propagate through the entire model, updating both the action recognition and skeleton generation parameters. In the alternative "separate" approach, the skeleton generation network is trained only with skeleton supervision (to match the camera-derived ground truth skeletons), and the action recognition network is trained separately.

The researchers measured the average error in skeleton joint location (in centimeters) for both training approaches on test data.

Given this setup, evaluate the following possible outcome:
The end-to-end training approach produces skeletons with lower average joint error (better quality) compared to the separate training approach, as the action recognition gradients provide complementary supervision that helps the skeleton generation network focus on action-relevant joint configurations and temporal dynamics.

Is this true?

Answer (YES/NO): YES